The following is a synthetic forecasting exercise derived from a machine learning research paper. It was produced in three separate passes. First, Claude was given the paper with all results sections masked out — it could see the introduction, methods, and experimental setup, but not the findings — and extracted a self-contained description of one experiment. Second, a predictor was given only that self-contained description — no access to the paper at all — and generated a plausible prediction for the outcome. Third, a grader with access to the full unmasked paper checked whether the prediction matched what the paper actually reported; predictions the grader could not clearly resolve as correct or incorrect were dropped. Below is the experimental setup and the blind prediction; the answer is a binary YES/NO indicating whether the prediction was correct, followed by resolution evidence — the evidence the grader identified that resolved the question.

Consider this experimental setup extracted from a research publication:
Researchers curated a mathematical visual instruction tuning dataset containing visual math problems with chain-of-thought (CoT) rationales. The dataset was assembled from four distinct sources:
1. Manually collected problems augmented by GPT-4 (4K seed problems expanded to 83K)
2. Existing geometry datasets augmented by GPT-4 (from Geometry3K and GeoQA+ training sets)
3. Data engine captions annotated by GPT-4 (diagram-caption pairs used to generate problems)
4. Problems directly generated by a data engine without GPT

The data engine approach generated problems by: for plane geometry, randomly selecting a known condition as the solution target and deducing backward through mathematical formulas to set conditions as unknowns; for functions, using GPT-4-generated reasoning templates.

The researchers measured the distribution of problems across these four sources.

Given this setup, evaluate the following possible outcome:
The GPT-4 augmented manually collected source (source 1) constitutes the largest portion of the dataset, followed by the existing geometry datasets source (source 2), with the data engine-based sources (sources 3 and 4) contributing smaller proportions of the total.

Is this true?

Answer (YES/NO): NO